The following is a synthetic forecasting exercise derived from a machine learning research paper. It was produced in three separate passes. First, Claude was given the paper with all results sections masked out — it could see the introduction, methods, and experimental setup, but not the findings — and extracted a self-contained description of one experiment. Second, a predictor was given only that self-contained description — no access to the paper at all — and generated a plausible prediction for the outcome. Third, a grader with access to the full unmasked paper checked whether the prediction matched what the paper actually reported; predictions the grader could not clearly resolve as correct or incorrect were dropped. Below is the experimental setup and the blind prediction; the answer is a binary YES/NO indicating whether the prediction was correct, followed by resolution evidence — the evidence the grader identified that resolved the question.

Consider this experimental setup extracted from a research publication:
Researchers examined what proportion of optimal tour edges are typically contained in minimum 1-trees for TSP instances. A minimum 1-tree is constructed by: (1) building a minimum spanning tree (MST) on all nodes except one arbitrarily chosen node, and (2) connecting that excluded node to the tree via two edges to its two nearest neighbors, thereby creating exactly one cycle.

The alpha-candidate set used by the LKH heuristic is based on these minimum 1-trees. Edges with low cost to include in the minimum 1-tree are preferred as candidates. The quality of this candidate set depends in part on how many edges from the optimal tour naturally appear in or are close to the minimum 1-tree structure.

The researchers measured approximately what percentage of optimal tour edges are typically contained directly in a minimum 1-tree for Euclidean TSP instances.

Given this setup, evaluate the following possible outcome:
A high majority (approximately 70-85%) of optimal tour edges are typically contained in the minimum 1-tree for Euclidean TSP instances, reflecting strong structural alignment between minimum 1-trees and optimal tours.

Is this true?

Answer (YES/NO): YES